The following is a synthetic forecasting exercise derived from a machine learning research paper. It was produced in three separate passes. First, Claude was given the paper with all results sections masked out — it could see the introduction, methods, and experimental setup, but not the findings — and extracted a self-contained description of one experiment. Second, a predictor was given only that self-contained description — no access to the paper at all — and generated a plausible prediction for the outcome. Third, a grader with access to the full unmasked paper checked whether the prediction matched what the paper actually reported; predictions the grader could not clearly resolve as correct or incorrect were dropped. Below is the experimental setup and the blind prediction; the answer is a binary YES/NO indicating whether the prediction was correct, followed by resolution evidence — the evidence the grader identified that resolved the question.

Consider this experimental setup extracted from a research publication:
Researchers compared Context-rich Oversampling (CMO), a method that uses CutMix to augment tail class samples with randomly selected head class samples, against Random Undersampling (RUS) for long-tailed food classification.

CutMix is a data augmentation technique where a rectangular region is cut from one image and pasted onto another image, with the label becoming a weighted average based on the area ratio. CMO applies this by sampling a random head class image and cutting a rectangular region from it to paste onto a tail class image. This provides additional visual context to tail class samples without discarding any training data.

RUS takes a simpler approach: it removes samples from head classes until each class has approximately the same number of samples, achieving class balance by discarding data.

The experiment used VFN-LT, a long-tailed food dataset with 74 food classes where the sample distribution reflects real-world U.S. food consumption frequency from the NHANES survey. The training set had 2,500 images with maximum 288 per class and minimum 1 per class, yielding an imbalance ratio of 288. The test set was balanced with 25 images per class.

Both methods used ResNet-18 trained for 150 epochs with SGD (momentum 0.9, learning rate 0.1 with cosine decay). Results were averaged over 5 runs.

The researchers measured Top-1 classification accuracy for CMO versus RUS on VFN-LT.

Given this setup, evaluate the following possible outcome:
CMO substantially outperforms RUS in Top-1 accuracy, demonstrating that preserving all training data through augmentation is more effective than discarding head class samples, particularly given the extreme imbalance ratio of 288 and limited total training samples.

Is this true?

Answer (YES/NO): YES